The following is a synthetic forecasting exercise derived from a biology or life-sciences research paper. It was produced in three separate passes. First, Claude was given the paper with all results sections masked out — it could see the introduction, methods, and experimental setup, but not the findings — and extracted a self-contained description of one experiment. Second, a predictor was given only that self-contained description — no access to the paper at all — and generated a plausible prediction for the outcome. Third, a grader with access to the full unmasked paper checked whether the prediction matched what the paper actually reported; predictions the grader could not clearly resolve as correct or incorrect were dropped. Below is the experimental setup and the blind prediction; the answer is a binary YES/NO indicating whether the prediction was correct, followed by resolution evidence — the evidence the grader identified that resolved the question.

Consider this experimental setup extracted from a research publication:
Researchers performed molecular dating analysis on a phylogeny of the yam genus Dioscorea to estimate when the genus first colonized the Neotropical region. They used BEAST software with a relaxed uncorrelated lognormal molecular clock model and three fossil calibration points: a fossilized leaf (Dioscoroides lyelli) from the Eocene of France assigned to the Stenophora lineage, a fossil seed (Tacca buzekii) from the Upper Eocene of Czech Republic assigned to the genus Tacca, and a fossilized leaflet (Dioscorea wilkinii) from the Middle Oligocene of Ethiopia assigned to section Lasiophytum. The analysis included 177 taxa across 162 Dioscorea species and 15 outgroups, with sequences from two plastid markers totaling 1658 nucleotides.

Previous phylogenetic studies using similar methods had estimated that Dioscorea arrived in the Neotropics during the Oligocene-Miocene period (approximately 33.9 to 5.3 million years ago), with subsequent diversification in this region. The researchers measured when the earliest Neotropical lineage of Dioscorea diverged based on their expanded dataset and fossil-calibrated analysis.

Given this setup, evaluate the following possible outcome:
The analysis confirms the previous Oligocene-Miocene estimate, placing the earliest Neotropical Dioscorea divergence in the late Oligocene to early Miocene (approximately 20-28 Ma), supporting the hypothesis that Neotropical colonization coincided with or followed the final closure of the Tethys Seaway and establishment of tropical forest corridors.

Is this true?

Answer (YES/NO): NO